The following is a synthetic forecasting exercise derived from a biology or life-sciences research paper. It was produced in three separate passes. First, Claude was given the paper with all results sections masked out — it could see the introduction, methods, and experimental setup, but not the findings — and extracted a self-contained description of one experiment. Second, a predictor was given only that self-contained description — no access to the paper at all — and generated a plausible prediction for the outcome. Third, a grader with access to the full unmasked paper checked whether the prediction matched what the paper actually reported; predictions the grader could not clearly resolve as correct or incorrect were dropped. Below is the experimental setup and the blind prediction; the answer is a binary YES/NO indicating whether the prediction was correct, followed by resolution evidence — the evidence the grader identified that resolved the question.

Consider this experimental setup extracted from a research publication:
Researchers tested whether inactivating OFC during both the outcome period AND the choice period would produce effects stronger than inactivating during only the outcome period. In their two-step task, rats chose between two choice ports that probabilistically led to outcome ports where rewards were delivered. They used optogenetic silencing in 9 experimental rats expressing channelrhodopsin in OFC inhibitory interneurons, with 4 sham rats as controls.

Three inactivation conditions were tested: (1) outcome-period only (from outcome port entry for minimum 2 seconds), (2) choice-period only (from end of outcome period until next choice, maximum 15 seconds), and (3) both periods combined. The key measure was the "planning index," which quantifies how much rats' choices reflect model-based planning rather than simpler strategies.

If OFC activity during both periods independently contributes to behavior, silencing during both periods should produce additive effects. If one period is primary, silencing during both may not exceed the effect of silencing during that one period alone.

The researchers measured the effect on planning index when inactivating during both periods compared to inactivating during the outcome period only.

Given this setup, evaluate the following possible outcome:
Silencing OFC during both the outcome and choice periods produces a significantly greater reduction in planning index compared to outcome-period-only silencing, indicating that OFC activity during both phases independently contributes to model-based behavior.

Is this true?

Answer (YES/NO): NO